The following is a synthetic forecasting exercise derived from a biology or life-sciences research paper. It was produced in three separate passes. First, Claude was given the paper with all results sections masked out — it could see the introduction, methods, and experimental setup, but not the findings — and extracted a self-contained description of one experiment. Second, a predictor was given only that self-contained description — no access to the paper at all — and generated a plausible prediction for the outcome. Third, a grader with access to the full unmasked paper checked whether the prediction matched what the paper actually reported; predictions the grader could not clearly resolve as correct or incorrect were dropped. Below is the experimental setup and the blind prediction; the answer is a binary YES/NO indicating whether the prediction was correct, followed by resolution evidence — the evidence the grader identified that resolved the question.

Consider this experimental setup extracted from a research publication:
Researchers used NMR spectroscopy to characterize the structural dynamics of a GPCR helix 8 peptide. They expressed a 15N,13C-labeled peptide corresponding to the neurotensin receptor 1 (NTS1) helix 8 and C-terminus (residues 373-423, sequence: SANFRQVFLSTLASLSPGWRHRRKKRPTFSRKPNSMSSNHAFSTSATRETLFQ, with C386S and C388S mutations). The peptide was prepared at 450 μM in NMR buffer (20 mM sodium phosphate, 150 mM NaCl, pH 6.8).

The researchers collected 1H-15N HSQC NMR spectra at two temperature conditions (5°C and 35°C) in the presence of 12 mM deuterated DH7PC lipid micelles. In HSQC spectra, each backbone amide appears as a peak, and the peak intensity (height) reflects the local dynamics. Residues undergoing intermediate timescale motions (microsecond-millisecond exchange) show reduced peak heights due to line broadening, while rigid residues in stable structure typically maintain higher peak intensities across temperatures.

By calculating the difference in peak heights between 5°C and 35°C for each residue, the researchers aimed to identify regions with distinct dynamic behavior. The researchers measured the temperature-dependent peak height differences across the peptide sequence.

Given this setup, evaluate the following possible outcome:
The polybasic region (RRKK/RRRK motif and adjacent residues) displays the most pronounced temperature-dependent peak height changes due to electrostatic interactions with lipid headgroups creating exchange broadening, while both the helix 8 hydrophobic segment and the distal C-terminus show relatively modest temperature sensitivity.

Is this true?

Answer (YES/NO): NO